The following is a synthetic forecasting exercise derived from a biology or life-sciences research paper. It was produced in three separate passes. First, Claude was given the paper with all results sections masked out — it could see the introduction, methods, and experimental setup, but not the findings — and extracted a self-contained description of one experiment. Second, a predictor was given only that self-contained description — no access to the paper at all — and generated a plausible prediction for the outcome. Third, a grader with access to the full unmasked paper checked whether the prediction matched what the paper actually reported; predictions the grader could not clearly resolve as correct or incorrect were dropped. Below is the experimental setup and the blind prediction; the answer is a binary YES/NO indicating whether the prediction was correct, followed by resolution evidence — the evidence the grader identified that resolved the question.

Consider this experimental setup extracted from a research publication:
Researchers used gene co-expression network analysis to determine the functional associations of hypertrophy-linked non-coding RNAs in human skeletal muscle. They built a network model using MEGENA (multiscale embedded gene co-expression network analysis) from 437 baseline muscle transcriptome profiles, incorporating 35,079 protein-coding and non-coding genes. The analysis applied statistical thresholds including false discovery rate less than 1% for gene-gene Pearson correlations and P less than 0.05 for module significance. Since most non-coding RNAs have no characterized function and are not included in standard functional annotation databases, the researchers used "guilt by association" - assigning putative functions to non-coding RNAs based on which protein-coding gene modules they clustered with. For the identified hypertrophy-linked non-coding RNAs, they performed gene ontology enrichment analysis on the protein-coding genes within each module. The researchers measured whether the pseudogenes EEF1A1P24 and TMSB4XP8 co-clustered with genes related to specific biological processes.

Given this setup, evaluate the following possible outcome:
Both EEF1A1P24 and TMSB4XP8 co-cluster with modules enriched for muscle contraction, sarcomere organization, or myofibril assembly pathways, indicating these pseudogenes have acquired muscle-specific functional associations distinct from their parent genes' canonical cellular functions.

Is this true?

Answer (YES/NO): NO